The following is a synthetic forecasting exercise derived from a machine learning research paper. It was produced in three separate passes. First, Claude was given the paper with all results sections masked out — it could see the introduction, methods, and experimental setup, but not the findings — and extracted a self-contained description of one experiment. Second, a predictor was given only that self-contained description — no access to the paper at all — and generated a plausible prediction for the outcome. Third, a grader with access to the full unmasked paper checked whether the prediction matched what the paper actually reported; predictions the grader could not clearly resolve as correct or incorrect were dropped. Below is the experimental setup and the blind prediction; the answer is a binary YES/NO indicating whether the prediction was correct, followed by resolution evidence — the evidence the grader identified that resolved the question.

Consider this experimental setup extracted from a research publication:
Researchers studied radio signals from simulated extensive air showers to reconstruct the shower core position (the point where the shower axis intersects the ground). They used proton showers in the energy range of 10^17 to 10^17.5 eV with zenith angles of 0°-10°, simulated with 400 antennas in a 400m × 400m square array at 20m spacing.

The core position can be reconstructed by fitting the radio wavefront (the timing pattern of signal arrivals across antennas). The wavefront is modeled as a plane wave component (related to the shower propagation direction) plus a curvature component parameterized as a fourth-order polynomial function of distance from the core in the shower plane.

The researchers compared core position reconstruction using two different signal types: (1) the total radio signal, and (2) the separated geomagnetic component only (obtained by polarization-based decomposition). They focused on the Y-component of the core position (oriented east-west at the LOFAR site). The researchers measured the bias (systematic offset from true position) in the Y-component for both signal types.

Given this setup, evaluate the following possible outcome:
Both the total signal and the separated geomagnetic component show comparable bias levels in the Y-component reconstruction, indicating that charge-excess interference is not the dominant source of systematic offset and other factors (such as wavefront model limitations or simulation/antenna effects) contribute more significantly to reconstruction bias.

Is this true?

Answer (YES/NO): NO